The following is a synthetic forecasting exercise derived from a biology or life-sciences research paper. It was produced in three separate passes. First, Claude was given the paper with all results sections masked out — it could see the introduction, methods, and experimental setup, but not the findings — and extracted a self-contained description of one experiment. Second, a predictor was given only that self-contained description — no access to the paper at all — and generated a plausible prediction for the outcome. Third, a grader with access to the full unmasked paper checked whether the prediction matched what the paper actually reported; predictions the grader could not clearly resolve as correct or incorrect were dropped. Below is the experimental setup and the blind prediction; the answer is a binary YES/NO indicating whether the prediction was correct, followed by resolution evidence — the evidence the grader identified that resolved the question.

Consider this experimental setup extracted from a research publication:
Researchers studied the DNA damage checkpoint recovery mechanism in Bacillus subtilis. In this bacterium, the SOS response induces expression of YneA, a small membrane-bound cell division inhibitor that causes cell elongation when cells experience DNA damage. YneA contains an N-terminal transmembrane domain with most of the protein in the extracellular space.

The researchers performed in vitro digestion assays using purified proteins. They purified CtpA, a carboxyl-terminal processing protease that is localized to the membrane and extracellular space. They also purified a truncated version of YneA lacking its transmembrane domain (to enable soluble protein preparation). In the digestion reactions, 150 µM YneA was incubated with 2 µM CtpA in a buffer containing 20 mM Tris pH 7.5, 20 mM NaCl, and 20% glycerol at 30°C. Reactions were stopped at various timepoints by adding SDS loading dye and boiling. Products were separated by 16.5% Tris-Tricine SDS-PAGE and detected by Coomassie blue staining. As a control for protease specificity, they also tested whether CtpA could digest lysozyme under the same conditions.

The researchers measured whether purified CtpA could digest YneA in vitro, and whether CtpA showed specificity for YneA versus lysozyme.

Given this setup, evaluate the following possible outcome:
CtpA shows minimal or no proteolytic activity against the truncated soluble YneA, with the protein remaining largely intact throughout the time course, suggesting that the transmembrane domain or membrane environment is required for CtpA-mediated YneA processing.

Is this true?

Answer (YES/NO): NO